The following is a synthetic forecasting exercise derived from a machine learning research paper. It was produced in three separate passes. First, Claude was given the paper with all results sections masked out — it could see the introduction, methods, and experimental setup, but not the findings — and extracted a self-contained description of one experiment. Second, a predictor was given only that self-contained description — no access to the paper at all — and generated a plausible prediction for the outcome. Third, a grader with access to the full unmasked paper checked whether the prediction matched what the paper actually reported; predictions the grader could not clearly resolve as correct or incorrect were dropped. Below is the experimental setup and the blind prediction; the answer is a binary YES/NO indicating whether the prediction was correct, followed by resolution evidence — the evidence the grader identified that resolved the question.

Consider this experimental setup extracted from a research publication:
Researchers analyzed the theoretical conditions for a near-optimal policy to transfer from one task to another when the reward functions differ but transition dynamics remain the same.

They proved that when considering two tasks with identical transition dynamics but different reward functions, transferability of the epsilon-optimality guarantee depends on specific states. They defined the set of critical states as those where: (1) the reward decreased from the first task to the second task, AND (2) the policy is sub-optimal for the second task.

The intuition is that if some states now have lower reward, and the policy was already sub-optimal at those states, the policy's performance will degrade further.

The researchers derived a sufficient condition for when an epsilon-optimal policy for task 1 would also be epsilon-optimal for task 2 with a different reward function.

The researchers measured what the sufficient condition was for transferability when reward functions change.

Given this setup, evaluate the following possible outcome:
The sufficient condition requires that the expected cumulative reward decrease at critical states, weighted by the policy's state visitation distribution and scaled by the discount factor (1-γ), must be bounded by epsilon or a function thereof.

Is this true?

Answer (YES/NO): NO